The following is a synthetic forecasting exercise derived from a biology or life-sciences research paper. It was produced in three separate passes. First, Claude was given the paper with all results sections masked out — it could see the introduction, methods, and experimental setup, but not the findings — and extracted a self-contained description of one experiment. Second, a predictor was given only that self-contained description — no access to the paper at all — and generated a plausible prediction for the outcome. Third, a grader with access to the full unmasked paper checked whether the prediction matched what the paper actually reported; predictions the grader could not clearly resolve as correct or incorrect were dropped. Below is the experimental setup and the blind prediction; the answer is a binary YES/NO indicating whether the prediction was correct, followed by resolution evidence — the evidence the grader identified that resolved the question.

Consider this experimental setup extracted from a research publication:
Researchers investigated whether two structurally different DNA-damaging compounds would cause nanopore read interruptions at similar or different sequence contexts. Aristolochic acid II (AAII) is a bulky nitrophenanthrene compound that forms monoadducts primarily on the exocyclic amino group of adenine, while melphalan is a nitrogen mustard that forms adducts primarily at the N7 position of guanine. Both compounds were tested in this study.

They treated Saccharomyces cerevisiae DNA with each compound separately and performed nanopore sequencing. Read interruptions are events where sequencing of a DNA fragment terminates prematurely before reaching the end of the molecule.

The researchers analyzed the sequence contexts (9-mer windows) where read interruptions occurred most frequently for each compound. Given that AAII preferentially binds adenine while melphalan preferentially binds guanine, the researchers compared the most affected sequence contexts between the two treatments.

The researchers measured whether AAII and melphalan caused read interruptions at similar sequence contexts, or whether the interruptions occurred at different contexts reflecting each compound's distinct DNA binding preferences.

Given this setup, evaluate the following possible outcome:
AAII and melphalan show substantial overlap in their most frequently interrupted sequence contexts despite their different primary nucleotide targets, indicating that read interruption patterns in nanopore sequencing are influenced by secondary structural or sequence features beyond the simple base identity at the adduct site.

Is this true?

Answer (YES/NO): NO